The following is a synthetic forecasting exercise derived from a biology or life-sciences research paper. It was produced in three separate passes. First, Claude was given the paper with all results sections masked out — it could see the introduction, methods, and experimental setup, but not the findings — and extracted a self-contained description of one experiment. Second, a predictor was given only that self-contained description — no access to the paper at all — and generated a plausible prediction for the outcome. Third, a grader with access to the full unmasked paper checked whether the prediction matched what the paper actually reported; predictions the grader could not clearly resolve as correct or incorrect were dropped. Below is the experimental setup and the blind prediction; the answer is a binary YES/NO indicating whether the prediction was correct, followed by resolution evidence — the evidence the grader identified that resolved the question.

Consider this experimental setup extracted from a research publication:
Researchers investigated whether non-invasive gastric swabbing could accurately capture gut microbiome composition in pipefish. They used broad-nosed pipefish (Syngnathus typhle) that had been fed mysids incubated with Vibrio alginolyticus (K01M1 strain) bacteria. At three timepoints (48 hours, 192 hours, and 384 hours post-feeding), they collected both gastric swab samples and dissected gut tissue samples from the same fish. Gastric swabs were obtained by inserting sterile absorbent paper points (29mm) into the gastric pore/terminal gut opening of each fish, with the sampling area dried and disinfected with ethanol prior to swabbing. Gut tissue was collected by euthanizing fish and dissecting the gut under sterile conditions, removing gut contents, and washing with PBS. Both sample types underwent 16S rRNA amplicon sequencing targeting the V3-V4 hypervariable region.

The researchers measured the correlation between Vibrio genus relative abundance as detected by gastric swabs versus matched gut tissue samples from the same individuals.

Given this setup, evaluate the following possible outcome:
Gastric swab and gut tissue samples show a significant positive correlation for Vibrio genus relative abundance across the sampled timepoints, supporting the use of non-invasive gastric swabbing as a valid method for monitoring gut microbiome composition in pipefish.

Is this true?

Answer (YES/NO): YES